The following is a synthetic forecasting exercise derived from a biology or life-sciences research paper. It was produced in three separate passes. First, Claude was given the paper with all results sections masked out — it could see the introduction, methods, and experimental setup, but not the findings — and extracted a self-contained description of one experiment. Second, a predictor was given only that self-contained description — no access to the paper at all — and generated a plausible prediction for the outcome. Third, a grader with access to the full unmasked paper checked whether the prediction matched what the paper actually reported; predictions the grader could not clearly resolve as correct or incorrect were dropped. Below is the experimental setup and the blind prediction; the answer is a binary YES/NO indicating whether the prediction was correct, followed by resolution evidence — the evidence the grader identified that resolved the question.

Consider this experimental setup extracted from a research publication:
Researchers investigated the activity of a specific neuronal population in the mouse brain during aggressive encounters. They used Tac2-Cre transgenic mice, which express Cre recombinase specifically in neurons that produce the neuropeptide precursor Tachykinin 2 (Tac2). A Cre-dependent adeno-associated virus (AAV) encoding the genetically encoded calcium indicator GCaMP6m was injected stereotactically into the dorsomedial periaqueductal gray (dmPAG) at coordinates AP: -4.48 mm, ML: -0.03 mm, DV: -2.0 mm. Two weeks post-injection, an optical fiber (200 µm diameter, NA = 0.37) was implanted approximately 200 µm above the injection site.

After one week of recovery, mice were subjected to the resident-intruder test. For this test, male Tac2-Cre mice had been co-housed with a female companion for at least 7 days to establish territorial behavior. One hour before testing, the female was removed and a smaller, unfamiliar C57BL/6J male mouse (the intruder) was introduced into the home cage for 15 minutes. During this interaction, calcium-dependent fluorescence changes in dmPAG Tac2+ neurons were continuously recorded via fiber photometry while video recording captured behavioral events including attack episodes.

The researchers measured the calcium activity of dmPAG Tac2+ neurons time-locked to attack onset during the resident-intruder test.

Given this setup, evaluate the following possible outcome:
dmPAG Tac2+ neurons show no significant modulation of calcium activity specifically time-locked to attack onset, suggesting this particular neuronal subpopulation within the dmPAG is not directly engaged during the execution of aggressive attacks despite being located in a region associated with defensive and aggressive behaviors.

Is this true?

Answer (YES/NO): NO